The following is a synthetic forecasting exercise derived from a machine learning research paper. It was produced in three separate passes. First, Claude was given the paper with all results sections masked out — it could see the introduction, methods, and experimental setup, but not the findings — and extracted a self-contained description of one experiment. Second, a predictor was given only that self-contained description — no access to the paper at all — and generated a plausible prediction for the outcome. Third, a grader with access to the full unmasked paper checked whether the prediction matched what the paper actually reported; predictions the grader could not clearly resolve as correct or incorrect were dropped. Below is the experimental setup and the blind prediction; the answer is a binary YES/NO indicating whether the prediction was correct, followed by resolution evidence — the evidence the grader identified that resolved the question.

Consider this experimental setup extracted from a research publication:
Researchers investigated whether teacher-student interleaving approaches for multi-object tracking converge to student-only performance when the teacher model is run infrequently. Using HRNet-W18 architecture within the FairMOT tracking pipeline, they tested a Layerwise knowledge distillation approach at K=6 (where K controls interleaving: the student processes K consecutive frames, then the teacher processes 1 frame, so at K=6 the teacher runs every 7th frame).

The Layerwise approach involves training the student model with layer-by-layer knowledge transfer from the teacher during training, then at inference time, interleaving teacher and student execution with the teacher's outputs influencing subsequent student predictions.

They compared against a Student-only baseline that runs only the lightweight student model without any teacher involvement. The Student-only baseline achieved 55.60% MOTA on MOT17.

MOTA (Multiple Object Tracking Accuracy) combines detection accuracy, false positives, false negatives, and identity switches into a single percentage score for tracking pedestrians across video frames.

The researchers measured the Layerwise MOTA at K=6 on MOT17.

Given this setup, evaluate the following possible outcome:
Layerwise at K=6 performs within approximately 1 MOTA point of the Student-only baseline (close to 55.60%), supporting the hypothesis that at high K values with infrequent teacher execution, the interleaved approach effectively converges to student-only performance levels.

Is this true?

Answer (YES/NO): YES